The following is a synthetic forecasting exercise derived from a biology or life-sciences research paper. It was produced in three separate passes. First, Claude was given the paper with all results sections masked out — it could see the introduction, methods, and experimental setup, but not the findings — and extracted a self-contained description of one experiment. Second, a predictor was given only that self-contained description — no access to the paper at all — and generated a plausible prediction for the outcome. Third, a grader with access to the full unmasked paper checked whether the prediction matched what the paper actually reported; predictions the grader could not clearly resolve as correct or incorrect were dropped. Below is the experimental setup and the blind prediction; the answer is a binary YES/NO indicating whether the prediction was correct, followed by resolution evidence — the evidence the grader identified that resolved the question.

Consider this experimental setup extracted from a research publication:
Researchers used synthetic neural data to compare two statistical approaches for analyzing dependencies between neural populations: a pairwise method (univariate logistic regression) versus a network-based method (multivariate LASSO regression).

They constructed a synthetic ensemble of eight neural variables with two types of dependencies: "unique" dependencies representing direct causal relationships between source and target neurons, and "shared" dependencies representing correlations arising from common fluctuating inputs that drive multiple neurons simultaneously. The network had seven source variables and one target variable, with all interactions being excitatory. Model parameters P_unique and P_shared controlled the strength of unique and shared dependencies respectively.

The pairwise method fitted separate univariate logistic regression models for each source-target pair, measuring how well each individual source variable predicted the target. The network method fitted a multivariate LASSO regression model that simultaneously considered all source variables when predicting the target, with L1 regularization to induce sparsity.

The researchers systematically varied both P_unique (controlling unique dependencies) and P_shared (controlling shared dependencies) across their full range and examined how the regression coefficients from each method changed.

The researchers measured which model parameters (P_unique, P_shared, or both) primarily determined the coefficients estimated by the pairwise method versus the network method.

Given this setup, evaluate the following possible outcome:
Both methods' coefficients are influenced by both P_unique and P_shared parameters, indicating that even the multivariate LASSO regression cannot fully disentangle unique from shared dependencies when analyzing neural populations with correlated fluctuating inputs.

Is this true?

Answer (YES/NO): NO